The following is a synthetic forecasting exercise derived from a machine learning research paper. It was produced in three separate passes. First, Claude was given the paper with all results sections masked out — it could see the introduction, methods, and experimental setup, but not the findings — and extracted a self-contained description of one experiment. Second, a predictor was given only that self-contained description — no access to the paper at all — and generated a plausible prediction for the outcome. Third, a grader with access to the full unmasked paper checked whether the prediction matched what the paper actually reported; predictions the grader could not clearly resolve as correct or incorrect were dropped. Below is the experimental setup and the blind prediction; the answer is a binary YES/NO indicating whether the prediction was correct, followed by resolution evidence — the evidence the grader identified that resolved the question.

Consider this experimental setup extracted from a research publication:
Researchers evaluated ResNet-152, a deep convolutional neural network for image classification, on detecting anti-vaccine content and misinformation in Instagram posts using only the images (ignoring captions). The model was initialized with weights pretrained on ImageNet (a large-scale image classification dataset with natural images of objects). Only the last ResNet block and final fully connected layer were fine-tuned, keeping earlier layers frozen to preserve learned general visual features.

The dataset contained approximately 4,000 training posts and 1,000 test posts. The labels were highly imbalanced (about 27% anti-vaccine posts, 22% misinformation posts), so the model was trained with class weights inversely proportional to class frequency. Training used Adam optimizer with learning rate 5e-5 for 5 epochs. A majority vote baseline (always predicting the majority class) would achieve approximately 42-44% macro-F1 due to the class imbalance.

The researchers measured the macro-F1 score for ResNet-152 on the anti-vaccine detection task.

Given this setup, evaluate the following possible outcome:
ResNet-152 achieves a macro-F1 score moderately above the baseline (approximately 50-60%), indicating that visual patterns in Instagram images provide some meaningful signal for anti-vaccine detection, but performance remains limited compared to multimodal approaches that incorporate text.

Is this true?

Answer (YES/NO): NO